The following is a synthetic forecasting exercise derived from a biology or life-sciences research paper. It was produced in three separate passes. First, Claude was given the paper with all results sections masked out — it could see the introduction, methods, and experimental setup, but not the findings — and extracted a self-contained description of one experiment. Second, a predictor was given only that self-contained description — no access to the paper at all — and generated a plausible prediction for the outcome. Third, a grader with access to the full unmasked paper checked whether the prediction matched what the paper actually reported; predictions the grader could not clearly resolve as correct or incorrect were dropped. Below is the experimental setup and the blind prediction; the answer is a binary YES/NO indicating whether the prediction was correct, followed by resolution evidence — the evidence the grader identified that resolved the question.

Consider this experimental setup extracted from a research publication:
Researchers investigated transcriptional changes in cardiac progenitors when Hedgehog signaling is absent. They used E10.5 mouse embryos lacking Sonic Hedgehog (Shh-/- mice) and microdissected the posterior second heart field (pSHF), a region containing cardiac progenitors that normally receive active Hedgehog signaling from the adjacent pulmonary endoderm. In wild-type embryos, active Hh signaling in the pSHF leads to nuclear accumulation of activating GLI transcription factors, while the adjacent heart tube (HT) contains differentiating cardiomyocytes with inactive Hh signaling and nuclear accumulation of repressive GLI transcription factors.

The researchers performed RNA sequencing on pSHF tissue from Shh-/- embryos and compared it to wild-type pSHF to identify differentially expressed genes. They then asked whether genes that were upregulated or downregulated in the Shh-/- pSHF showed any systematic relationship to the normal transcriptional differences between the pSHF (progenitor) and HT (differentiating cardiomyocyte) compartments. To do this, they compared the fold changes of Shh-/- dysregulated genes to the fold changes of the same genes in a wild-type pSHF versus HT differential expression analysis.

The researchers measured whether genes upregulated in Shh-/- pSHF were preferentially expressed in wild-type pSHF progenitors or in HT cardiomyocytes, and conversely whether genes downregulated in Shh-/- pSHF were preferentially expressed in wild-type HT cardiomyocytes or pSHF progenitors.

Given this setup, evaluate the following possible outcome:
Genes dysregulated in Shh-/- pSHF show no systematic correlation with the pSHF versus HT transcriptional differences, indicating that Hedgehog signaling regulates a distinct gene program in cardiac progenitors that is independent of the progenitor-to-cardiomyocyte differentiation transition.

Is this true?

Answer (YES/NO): NO